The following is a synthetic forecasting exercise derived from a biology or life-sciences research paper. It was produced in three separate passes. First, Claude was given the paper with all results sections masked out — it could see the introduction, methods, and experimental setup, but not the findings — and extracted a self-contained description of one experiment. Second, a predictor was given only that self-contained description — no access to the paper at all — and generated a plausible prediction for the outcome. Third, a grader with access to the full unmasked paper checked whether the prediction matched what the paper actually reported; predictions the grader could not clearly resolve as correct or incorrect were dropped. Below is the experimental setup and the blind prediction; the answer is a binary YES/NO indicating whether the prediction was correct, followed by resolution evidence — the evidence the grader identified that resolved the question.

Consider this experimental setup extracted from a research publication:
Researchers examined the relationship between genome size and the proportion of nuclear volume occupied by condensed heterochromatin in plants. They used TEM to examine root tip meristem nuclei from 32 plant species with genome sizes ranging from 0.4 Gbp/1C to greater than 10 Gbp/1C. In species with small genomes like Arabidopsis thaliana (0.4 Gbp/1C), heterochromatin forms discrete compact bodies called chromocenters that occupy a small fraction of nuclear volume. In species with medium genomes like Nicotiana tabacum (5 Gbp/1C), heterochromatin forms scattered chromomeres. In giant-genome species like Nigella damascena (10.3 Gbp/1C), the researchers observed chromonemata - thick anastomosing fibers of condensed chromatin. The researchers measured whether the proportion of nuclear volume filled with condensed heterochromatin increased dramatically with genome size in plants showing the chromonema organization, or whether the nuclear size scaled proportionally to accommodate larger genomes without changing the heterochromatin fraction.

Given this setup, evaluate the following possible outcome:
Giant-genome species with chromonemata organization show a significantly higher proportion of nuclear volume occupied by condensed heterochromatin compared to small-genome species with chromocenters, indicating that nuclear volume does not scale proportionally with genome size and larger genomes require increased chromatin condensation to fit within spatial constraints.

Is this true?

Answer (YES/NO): YES